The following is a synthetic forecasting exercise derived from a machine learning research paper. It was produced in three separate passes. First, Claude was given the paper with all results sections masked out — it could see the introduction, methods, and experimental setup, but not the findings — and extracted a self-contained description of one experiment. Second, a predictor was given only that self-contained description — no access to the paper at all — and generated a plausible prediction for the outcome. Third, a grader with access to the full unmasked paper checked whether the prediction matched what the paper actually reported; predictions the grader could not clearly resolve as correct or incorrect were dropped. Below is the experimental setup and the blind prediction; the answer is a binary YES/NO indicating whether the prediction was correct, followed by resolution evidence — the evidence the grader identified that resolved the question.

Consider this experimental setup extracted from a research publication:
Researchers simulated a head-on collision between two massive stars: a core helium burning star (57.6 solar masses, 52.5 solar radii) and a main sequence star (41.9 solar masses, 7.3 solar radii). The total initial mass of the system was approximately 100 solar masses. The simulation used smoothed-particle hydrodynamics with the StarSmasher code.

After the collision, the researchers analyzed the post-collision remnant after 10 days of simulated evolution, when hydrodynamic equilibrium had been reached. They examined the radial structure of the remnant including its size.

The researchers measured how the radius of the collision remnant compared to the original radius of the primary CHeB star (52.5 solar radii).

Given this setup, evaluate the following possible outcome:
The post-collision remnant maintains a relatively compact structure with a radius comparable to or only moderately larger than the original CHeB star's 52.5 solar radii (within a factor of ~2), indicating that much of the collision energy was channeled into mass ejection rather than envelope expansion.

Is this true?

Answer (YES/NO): NO